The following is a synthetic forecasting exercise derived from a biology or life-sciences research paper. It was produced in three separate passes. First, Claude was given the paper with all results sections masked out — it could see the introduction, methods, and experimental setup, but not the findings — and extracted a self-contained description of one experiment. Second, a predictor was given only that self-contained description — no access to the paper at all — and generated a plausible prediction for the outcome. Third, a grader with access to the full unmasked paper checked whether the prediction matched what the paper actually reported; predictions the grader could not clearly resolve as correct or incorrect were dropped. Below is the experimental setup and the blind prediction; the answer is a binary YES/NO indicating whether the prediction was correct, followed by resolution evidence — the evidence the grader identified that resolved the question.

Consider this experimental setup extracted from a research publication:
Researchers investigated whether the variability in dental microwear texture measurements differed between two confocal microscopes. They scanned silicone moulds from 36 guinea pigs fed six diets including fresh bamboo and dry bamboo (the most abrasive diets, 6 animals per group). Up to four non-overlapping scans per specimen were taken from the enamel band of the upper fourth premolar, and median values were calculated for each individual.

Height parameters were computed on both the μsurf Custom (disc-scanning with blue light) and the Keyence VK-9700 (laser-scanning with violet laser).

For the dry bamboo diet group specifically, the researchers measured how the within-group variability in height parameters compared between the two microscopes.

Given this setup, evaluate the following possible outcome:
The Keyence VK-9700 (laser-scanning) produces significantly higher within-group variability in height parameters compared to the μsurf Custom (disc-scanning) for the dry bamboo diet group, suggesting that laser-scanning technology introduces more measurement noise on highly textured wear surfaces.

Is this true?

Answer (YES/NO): NO